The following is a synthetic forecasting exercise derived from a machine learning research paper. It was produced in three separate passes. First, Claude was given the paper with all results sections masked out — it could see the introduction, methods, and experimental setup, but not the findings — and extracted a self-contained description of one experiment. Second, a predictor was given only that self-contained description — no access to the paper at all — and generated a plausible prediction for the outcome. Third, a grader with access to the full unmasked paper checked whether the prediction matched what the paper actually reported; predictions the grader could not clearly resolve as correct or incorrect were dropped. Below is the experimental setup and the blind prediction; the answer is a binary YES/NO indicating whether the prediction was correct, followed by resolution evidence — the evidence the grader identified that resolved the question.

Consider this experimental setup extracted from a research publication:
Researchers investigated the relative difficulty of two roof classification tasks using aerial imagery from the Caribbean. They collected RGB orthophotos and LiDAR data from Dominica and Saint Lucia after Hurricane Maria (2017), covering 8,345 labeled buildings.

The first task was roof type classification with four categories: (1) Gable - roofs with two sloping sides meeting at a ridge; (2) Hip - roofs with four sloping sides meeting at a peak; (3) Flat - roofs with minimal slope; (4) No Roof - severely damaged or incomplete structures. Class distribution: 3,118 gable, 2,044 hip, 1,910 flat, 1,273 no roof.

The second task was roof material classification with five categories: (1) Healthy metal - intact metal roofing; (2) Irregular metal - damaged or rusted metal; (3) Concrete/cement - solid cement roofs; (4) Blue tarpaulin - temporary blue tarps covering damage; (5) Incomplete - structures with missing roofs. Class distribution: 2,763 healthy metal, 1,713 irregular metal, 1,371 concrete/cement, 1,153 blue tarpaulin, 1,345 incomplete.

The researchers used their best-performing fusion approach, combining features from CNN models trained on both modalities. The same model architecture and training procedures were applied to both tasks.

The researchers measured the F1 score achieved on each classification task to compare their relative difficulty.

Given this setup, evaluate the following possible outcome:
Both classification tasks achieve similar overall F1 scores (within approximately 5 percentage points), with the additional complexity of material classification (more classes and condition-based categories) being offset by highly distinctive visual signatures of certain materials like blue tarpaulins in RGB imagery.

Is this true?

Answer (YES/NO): YES